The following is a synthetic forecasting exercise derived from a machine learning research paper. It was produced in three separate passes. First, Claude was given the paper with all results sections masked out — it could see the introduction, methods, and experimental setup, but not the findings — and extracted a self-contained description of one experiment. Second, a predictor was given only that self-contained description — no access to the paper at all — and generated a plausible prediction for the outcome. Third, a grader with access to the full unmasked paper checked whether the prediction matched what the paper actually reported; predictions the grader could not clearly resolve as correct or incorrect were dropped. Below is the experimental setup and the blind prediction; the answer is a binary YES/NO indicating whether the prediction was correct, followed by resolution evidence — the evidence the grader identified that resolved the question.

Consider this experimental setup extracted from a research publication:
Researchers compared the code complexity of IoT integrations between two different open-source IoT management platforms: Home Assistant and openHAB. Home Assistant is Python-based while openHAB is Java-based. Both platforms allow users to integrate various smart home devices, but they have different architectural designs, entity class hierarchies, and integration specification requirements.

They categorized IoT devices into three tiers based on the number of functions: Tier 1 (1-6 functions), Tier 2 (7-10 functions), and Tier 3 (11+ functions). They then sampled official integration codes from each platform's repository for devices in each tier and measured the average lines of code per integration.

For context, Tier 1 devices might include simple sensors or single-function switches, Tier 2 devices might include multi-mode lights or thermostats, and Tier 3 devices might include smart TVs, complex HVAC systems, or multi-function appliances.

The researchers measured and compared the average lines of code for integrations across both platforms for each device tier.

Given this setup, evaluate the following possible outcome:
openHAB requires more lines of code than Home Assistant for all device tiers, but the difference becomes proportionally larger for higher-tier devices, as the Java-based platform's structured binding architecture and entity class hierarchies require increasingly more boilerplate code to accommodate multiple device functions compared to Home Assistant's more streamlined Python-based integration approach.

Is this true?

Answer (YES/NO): NO